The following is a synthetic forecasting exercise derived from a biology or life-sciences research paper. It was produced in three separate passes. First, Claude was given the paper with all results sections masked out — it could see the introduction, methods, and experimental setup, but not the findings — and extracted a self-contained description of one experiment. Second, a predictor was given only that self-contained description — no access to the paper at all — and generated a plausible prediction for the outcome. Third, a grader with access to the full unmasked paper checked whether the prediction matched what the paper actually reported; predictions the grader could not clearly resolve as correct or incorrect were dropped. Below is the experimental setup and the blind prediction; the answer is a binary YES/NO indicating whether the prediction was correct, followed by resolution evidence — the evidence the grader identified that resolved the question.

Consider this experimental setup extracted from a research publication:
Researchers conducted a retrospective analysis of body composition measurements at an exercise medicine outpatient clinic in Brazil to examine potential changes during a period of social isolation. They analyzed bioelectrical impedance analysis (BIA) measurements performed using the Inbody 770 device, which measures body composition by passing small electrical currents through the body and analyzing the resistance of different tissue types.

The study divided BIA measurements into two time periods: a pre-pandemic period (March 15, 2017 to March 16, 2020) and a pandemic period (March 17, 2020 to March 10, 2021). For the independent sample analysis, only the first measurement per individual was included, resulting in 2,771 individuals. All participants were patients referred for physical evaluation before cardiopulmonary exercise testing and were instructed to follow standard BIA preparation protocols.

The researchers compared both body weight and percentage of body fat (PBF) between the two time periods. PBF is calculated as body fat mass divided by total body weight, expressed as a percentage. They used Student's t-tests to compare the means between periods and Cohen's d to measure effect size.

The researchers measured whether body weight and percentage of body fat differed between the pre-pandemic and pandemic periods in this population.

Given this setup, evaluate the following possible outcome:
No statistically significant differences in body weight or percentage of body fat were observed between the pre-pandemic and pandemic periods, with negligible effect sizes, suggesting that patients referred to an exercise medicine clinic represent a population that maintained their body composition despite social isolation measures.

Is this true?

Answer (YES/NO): NO